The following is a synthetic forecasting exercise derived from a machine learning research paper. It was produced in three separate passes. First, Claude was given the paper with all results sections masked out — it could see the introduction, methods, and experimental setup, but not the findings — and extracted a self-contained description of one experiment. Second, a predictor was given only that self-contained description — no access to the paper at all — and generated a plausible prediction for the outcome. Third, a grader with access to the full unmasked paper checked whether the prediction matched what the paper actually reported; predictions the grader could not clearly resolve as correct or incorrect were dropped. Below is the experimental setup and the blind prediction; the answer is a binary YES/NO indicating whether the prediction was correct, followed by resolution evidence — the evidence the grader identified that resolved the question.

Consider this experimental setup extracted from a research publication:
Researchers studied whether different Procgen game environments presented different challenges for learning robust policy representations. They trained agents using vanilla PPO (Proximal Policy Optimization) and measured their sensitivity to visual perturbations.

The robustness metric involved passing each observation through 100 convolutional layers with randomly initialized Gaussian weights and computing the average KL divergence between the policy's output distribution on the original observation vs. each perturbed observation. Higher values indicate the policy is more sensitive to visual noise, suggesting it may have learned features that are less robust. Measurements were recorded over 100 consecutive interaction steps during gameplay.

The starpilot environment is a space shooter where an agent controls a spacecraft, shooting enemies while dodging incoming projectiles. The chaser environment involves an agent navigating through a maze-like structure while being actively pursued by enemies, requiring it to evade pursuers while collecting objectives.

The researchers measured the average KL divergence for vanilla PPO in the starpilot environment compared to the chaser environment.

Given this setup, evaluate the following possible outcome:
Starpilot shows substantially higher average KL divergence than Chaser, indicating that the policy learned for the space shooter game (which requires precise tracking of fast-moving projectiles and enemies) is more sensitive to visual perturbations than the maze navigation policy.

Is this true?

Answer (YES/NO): NO